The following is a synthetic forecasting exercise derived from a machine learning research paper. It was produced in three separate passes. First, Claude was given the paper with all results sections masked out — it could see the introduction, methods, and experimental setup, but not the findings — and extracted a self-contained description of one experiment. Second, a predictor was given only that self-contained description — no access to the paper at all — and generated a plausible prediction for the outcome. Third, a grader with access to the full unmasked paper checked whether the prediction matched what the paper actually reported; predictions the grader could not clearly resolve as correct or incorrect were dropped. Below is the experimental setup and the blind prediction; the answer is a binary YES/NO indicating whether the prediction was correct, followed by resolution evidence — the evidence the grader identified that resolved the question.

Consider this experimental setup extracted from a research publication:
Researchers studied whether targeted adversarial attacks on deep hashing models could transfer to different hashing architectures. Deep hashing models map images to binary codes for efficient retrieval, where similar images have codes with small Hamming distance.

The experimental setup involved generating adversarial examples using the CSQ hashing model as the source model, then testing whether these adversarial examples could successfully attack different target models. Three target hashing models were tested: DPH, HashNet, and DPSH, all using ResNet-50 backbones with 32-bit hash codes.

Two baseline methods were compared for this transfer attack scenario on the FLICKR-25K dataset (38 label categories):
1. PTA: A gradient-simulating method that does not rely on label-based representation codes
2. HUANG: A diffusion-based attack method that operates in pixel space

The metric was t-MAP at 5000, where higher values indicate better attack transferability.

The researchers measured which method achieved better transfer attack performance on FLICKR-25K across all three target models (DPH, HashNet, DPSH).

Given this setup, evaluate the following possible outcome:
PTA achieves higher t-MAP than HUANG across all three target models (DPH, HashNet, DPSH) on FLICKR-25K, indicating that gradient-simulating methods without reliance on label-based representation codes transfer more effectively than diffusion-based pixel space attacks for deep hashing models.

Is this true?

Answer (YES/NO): NO